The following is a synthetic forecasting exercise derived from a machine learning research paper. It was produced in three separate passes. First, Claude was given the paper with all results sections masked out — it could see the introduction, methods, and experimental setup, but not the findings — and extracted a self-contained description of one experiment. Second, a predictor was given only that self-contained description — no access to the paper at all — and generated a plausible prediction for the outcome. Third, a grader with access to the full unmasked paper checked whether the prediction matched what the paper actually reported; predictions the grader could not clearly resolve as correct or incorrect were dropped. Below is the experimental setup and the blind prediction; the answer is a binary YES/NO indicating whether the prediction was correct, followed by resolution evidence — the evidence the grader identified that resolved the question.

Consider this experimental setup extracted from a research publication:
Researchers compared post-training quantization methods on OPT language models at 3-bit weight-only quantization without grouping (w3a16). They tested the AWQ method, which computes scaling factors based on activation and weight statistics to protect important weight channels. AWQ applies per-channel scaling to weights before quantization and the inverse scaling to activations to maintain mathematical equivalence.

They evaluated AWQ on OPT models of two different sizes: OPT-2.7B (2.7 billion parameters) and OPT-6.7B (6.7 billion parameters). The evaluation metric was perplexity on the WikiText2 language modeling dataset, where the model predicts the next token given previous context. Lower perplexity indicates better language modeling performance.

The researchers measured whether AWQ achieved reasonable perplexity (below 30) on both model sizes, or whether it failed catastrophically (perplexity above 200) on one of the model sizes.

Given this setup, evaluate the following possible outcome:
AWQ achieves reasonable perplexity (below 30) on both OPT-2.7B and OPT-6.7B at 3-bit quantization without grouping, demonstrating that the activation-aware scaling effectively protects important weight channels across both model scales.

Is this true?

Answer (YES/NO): NO